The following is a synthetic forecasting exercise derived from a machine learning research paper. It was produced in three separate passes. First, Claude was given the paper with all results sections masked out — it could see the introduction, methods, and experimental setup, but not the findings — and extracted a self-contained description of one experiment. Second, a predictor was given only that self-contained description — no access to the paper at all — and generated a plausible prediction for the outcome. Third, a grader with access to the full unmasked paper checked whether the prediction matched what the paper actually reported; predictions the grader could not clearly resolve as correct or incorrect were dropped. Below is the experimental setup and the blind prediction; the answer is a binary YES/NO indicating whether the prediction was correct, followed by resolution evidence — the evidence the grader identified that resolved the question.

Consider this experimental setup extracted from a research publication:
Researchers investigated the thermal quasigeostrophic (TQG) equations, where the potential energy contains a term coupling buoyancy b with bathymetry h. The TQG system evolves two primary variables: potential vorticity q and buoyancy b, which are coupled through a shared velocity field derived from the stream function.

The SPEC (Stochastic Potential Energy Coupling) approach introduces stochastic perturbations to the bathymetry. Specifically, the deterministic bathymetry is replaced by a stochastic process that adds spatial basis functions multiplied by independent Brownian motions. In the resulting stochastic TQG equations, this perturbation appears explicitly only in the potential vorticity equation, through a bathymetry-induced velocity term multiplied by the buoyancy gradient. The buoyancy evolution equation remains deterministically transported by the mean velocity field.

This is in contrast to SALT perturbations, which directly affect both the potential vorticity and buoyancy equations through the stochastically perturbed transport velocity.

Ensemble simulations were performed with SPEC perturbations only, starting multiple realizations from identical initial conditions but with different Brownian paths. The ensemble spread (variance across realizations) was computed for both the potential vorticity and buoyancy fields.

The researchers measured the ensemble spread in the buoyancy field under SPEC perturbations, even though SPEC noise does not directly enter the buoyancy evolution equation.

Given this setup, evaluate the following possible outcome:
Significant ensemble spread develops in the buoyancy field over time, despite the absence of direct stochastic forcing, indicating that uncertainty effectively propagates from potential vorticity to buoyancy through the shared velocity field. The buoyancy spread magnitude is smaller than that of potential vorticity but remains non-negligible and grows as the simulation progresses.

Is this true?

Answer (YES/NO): NO